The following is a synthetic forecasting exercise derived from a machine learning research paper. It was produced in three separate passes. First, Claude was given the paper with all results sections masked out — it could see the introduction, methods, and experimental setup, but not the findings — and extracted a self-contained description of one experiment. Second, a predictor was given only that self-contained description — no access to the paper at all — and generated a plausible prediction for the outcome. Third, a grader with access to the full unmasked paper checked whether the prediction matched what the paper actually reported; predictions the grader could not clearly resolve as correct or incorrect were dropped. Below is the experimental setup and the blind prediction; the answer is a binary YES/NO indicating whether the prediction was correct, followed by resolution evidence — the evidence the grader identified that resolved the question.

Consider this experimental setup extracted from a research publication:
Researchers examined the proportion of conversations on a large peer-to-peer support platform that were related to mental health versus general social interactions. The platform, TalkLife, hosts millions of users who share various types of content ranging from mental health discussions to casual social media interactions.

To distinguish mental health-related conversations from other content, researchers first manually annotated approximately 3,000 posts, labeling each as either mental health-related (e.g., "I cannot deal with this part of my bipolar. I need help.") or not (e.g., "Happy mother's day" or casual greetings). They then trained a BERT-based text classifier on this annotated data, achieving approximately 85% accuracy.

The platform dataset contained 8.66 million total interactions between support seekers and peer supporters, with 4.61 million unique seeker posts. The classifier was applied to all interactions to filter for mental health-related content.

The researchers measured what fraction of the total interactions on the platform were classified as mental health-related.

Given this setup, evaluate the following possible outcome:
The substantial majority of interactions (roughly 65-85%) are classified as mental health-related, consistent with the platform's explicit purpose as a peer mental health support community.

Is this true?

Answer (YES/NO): NO